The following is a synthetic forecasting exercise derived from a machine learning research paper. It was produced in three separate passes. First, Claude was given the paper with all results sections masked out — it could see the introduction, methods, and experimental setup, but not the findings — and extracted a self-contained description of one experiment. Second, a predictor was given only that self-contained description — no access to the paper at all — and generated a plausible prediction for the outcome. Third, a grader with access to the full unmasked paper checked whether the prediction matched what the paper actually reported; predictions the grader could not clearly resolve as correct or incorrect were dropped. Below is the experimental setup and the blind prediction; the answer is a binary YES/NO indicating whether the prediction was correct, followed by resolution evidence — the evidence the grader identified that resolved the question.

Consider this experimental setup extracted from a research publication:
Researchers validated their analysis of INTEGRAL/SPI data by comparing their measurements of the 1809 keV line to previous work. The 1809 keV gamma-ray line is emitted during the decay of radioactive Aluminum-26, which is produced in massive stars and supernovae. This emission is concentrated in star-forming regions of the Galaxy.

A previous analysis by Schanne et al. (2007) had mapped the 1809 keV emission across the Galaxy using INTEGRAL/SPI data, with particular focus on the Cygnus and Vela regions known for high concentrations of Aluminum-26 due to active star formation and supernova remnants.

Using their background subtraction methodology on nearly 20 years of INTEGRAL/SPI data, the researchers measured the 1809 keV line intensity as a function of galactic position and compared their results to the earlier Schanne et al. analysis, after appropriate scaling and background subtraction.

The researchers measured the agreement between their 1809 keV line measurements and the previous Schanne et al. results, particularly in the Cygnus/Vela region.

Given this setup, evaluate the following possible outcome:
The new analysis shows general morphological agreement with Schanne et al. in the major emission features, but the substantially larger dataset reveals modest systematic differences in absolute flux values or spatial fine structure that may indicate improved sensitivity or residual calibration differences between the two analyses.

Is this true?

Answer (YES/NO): NO